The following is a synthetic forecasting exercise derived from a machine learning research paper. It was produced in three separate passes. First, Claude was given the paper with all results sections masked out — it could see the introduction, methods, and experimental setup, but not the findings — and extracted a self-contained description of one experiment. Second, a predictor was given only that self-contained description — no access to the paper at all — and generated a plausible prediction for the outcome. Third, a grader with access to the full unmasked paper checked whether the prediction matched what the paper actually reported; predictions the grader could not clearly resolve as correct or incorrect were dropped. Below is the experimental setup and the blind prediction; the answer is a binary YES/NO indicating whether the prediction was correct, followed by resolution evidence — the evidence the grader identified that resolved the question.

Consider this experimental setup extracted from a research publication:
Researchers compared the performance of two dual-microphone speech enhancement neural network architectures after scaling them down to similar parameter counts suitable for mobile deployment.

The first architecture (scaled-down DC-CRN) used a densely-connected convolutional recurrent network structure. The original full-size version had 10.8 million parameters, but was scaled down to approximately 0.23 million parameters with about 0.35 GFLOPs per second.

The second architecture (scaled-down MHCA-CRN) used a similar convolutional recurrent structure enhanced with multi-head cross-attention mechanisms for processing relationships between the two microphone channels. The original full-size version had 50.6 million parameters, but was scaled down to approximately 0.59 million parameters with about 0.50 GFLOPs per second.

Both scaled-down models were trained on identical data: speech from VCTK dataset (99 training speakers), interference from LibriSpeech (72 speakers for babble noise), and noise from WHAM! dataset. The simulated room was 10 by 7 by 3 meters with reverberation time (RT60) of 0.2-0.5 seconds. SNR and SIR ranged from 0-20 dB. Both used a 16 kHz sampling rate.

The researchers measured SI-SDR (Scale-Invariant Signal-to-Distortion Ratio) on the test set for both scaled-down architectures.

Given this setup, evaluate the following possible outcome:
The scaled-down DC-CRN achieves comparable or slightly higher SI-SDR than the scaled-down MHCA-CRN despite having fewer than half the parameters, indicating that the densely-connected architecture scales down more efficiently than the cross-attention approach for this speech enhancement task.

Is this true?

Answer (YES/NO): NO